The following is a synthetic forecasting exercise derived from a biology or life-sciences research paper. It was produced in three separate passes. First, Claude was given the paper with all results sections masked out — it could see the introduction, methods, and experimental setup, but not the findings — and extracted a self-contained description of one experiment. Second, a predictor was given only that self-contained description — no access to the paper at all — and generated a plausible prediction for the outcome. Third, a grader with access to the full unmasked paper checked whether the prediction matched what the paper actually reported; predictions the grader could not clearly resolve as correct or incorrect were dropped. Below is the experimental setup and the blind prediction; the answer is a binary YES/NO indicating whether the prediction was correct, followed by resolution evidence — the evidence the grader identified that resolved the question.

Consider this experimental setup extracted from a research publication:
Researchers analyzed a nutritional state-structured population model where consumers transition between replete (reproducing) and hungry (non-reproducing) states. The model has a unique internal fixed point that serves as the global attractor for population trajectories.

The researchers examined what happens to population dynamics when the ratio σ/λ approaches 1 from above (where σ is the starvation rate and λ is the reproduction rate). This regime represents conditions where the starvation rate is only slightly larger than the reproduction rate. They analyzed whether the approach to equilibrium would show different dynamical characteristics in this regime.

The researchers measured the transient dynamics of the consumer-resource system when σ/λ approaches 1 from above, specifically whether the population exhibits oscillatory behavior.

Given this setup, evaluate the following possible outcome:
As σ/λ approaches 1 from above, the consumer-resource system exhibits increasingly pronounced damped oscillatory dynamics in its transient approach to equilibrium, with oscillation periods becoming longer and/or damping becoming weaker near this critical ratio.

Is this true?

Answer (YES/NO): YES